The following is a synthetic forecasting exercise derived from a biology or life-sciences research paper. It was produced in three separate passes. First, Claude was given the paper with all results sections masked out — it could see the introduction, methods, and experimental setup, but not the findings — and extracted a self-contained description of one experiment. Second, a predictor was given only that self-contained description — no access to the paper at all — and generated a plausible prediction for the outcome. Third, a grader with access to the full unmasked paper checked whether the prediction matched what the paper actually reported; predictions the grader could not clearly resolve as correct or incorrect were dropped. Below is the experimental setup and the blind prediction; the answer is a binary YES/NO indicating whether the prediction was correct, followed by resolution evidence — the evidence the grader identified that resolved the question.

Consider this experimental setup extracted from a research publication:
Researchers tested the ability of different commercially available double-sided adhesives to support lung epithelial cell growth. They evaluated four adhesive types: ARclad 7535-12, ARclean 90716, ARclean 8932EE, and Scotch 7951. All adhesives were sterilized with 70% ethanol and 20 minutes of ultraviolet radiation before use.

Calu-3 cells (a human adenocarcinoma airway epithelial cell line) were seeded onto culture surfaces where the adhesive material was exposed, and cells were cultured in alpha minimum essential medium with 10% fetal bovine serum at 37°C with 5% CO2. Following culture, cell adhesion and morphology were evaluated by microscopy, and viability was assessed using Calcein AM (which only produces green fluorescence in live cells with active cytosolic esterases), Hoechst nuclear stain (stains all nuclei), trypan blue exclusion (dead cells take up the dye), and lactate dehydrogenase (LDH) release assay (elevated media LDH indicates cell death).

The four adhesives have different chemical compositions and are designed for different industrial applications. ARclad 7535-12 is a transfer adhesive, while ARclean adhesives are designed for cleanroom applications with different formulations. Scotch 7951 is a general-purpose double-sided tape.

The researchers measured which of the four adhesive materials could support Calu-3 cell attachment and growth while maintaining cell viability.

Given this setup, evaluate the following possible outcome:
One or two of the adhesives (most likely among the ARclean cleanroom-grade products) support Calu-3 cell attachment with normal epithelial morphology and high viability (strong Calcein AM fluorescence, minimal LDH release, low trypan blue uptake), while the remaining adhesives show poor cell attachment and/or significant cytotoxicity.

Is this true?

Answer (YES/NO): NO